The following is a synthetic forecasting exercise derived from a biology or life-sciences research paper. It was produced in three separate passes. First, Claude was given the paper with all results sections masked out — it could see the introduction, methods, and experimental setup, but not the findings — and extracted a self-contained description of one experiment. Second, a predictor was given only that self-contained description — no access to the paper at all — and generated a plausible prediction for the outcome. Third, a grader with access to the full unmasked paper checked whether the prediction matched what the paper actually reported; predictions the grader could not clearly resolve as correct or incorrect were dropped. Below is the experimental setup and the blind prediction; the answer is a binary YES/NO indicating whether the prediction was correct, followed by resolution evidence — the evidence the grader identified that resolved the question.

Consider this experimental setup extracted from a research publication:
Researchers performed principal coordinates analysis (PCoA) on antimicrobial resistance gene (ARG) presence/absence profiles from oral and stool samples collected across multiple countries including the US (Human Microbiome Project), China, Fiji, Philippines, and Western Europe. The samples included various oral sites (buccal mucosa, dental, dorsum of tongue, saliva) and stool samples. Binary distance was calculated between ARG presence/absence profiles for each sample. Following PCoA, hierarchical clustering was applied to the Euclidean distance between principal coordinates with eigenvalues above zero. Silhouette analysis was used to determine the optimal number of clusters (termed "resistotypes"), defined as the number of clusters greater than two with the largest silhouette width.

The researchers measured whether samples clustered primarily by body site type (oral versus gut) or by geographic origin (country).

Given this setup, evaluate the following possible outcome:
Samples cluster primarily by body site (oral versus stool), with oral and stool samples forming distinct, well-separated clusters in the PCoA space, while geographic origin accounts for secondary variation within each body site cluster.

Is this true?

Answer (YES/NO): YES